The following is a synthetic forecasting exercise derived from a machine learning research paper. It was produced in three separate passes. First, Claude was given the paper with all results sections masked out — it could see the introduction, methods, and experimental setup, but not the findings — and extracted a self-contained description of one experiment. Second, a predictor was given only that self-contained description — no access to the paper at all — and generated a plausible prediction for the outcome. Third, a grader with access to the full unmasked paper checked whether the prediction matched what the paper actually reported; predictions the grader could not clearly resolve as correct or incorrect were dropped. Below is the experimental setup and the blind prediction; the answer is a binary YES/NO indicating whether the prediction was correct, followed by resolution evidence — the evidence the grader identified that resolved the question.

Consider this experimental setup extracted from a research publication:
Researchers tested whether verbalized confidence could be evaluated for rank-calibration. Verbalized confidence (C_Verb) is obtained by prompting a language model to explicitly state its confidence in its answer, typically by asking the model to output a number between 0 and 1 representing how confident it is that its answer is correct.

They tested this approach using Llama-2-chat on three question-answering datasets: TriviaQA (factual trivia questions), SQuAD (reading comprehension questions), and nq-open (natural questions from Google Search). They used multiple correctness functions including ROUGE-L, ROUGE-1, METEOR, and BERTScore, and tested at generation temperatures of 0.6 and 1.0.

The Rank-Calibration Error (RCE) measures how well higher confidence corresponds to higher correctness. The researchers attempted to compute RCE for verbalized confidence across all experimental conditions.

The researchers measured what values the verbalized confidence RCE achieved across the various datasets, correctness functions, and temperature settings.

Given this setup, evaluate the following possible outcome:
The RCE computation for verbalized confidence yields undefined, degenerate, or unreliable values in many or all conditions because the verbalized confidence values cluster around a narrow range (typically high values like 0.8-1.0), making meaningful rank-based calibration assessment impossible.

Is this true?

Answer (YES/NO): YES